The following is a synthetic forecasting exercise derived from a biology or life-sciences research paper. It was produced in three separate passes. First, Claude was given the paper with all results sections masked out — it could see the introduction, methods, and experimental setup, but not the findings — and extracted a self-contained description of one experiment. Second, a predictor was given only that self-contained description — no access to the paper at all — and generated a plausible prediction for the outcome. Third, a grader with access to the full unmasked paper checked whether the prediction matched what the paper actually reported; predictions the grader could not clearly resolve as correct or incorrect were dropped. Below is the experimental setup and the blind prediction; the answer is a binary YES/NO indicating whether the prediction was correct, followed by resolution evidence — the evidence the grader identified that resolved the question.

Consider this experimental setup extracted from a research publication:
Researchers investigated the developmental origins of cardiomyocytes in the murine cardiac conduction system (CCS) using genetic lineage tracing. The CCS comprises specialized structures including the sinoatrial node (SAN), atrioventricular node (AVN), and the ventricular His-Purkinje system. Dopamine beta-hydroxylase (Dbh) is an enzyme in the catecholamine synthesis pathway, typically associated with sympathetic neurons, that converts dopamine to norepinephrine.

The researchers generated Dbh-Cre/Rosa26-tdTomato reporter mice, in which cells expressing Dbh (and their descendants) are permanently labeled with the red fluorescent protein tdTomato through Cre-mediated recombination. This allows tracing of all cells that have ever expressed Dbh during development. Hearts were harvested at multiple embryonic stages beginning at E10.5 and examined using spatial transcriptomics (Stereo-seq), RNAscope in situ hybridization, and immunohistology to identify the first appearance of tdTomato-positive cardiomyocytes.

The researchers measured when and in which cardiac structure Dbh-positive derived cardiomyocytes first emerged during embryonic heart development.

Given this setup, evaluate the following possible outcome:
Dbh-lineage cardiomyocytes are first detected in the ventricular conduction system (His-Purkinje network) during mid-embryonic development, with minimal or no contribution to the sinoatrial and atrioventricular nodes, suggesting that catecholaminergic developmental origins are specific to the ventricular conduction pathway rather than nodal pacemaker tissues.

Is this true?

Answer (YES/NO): NO